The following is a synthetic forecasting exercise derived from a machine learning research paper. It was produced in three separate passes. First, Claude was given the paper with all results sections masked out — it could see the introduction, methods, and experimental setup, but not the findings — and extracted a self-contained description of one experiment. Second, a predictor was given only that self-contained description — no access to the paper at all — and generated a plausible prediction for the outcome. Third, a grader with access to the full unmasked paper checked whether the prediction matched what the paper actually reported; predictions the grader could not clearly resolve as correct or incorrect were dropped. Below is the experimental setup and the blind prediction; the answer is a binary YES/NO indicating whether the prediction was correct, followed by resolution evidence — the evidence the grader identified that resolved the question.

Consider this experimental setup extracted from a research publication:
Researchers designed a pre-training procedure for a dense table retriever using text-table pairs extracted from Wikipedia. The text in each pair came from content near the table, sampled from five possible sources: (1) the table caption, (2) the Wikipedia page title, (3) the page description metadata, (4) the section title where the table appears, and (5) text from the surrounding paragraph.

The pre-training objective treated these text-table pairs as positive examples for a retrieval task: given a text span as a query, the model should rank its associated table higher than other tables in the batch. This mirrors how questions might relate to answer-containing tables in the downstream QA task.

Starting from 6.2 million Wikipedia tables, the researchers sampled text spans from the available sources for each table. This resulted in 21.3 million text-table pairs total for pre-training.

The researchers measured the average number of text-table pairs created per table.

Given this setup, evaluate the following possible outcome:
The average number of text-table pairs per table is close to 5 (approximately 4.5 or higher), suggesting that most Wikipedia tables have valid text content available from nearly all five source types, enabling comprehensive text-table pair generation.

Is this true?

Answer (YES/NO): NO